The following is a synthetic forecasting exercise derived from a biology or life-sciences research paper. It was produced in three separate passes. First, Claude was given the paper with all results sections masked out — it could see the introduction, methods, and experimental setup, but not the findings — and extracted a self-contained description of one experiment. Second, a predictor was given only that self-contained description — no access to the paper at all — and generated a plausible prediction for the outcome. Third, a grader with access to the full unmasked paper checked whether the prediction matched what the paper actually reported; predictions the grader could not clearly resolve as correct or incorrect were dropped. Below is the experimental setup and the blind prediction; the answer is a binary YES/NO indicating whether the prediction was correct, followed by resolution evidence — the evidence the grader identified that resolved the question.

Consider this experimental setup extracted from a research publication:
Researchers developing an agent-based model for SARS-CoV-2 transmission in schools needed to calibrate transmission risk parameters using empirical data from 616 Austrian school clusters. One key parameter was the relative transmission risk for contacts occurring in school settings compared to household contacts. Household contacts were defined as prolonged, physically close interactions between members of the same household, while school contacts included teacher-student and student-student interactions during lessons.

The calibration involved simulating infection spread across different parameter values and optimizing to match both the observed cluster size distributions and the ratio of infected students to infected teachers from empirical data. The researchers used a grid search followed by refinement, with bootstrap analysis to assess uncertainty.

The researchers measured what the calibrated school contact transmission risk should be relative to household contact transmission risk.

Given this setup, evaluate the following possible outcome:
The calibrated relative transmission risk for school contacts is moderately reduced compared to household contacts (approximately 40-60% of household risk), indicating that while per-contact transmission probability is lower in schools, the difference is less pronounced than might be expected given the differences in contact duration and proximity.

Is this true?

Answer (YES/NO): NO